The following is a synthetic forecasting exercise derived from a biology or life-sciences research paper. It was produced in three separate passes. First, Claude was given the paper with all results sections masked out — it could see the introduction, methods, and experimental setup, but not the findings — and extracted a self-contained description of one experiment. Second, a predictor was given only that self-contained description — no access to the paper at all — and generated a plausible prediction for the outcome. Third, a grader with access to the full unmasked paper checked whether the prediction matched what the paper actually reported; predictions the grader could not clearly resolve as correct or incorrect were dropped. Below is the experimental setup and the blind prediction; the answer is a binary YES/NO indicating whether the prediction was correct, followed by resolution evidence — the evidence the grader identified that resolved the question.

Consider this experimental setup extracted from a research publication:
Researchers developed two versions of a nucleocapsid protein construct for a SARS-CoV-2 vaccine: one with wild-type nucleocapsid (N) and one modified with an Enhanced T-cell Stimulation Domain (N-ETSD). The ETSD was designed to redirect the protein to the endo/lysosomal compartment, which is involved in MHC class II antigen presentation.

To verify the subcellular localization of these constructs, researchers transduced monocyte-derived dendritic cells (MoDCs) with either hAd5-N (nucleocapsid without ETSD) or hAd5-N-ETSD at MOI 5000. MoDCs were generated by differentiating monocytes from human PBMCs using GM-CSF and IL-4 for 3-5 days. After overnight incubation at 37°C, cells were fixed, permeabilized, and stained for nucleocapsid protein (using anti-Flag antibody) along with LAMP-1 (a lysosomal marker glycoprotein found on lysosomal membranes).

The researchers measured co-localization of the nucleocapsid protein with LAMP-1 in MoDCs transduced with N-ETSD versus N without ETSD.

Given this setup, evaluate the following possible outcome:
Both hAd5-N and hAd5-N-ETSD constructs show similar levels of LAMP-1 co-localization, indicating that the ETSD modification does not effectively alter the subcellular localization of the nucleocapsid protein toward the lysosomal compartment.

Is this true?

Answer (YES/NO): NO